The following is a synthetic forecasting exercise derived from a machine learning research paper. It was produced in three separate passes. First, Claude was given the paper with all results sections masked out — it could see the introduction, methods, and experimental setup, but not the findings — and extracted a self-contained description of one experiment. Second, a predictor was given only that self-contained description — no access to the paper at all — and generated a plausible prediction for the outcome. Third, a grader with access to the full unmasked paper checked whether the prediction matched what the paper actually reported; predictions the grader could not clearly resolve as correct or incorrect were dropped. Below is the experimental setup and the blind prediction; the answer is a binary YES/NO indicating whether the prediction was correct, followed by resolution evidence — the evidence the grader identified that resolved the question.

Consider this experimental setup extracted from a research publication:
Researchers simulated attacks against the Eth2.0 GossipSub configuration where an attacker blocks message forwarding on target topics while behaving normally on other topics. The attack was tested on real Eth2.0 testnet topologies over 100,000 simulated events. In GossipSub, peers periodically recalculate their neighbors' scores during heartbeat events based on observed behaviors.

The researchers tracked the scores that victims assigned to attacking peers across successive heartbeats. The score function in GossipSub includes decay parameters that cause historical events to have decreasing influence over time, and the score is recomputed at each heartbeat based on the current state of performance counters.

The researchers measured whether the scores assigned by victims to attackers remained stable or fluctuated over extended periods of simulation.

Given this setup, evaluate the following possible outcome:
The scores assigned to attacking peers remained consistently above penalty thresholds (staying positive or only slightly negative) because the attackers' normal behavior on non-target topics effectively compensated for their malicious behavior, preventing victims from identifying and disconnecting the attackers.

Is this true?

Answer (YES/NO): YES